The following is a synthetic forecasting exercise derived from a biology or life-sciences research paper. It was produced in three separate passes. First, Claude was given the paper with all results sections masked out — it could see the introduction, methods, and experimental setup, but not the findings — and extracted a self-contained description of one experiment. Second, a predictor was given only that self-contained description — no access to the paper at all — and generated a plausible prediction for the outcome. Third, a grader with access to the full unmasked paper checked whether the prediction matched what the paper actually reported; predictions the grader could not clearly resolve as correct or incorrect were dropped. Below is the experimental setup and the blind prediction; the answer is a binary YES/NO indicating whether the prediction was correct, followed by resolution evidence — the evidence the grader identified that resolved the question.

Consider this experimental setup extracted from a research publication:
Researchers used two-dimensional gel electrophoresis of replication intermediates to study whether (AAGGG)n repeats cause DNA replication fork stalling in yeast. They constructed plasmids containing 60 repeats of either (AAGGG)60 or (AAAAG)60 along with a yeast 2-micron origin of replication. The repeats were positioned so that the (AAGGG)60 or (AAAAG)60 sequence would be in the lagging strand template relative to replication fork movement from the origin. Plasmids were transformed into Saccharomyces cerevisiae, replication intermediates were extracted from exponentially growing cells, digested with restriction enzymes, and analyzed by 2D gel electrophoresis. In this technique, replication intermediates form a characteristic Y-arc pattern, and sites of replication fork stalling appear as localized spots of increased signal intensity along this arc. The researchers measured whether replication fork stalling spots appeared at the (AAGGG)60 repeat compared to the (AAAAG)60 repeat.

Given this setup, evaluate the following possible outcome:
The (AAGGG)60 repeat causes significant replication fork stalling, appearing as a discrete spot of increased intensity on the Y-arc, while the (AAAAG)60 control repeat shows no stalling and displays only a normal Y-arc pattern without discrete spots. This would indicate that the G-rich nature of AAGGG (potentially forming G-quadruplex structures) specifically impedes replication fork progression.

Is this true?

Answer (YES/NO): YES